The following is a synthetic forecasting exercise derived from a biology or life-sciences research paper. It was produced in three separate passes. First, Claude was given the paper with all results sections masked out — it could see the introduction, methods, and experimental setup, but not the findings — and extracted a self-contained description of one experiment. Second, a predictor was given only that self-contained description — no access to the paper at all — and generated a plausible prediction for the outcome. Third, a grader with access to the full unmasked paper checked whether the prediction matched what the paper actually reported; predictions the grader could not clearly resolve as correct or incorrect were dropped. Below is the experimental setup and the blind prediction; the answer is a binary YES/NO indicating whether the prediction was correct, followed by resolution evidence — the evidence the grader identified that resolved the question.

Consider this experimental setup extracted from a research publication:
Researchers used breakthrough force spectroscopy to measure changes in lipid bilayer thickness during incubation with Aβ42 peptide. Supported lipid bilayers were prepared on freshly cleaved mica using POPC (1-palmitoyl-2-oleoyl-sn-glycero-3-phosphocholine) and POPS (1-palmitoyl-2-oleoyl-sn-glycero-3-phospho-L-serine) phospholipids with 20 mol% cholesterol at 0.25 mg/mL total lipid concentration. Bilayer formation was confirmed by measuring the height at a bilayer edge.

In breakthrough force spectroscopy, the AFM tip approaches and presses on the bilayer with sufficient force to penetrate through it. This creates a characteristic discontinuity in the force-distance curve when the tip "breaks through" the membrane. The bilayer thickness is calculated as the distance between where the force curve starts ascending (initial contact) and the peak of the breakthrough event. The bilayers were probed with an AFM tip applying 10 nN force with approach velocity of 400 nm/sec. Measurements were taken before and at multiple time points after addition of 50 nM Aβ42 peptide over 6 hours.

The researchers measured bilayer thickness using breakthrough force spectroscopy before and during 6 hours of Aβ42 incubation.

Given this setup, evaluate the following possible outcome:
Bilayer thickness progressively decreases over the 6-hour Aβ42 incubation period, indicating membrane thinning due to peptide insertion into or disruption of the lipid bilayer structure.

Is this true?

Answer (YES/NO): NO